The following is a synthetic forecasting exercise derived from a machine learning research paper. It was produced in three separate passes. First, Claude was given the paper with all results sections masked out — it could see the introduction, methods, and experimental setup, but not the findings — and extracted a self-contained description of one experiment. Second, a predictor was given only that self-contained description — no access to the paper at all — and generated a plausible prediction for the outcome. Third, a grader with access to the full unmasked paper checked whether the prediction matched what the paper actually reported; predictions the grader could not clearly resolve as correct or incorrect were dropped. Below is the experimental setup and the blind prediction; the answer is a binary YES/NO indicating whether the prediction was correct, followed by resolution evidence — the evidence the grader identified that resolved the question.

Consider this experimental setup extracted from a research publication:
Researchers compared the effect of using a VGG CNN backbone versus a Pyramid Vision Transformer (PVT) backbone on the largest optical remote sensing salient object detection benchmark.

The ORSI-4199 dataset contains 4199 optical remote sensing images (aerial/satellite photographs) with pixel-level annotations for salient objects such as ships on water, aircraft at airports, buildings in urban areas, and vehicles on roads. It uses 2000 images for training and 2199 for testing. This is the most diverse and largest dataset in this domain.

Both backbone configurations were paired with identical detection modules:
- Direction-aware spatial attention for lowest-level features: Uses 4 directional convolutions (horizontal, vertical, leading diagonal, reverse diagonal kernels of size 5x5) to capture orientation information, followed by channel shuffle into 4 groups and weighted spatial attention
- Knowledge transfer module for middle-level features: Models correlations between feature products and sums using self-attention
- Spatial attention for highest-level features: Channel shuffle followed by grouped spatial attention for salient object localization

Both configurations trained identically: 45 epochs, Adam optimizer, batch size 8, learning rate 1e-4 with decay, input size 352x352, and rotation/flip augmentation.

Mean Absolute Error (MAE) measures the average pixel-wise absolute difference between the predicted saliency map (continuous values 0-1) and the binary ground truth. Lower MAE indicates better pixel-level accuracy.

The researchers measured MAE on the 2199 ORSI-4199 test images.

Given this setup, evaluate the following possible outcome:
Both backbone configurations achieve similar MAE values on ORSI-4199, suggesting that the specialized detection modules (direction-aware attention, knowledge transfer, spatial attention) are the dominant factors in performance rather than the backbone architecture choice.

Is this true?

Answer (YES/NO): NO